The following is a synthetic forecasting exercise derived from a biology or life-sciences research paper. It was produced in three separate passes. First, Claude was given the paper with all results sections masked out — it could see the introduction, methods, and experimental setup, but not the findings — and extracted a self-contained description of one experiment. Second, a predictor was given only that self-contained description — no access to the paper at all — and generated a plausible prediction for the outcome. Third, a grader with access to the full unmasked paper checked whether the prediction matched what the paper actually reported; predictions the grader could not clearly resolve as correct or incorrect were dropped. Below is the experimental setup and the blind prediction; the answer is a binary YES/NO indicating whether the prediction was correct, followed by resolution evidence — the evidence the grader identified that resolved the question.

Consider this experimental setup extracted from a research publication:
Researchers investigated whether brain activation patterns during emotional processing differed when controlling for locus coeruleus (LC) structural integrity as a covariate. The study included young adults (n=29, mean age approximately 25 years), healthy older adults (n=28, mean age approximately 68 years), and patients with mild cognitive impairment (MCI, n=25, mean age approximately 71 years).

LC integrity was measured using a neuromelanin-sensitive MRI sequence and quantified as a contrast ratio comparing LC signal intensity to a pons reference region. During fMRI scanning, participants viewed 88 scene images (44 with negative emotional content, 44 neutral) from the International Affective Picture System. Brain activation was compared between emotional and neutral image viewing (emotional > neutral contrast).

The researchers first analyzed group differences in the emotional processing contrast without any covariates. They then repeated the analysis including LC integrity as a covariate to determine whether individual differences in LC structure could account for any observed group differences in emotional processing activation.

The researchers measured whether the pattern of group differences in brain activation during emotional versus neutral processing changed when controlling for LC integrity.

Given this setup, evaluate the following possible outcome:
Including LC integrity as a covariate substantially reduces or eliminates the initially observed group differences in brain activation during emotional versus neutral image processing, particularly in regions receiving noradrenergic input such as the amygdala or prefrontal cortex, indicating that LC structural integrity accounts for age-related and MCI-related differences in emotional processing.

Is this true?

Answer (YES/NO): NO